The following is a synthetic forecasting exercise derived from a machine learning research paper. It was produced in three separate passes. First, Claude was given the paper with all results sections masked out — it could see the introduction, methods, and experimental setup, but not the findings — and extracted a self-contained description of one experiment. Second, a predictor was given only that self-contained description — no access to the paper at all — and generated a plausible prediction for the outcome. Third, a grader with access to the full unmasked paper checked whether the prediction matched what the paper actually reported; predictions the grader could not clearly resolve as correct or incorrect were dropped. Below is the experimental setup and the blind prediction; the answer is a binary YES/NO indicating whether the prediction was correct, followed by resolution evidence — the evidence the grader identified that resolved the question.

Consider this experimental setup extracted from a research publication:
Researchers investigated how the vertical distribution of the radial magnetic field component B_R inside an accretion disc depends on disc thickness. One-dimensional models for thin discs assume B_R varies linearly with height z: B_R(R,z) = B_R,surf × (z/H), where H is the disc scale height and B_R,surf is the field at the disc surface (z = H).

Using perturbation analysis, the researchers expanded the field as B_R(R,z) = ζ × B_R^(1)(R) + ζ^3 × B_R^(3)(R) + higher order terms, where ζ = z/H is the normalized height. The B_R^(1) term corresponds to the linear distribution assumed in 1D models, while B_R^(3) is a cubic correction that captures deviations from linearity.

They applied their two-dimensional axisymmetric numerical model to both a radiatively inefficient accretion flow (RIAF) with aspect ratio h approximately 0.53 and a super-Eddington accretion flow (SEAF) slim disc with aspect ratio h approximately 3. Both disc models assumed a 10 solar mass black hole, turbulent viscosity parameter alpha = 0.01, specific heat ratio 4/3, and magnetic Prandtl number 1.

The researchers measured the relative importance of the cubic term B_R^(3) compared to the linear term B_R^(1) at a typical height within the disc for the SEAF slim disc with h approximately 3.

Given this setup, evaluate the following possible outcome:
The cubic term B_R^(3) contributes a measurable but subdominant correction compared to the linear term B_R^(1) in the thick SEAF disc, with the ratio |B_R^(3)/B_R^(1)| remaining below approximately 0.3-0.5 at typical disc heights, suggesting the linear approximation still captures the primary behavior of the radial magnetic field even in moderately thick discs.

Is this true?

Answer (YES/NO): NO